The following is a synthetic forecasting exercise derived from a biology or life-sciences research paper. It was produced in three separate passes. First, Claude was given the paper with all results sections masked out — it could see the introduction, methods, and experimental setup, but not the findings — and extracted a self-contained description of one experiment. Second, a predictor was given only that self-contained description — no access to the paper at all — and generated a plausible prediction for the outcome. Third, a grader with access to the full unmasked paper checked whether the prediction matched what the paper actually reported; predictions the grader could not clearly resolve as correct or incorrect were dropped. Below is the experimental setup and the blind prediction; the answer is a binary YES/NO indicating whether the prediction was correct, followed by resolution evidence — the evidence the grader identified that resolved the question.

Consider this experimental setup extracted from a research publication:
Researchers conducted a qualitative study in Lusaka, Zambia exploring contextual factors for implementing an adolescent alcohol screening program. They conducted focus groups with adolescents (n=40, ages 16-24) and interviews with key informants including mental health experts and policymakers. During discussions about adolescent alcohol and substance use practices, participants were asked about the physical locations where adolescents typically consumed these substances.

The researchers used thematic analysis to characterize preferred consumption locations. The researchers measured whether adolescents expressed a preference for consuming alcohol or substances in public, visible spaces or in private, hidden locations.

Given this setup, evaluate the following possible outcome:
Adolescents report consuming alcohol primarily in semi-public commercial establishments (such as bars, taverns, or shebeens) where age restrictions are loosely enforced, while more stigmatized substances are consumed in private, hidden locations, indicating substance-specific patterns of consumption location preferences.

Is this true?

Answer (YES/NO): NO